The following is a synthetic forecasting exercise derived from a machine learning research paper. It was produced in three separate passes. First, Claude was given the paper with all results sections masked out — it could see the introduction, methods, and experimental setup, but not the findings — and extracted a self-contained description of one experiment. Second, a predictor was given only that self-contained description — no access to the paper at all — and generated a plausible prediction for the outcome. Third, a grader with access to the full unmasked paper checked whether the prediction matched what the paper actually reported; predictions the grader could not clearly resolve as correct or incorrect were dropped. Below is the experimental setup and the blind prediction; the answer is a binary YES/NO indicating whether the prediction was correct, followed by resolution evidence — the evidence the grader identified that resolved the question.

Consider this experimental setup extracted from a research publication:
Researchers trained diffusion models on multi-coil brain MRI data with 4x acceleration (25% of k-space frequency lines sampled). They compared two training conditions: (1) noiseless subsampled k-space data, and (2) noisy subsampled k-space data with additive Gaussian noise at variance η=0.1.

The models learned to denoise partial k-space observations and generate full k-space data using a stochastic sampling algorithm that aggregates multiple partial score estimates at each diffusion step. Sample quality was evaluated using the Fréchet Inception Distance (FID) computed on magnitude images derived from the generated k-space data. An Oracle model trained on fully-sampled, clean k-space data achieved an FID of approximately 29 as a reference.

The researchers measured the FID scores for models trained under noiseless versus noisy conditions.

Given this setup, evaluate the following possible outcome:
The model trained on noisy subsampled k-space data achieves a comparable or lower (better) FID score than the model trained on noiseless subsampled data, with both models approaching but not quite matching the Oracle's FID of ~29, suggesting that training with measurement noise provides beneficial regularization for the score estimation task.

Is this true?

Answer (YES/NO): NO